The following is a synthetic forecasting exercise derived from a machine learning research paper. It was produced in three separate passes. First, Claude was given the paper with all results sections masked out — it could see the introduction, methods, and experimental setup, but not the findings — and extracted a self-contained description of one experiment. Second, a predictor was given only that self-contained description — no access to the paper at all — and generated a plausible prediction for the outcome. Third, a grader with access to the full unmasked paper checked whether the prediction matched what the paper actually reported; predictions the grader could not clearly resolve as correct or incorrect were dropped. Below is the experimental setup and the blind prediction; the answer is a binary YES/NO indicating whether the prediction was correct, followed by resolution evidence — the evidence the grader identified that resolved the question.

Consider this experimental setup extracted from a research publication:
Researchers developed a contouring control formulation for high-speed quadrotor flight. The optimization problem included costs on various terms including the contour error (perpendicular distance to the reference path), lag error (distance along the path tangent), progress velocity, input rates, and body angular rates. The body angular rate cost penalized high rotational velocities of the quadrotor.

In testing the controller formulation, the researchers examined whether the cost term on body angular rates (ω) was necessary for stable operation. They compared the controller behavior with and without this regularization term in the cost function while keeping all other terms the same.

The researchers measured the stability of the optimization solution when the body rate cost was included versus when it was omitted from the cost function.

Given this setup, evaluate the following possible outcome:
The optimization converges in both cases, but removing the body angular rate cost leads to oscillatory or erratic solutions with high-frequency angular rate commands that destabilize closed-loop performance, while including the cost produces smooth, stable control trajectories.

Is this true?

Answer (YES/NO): YES